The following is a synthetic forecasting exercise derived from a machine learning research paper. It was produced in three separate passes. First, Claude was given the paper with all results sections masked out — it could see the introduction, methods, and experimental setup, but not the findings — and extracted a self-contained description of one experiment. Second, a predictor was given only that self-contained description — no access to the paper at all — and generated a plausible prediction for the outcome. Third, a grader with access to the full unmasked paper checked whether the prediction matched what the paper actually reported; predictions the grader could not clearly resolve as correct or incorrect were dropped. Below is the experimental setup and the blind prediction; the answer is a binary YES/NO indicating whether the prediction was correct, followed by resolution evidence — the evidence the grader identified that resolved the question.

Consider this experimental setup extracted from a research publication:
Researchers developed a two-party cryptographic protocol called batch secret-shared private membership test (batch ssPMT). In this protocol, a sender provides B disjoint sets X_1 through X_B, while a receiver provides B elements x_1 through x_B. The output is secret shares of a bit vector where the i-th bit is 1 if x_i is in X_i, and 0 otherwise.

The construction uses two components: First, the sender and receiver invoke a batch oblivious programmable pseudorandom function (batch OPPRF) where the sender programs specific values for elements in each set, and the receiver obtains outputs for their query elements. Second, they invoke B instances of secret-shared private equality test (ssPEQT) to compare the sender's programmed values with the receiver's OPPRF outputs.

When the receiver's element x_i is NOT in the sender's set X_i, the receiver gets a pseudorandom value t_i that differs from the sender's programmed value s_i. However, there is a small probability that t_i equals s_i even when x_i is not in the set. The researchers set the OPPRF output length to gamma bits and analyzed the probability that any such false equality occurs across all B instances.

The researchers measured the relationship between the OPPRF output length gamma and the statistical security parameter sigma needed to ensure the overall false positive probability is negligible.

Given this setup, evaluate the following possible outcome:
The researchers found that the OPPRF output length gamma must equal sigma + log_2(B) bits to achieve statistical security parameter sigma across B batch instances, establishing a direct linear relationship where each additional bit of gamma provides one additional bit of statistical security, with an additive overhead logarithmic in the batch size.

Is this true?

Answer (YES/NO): NO